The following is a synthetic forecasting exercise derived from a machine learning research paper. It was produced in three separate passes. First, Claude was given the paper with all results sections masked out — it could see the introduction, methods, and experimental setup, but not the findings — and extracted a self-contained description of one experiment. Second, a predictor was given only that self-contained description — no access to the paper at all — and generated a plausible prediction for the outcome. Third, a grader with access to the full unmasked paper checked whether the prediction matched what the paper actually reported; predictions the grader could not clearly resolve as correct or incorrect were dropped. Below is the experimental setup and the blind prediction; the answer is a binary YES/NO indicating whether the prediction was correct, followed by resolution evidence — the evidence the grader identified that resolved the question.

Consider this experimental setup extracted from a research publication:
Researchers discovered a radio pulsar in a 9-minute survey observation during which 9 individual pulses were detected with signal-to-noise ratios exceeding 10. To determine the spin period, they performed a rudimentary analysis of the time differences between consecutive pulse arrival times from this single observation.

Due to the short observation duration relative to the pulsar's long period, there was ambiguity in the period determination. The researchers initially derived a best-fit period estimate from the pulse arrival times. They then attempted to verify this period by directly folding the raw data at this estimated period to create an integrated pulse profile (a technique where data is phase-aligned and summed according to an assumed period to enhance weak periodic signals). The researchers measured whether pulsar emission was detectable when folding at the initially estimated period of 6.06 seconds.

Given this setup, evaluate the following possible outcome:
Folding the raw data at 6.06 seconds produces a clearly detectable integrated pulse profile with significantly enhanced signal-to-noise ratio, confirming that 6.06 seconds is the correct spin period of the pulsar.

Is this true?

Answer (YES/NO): NO